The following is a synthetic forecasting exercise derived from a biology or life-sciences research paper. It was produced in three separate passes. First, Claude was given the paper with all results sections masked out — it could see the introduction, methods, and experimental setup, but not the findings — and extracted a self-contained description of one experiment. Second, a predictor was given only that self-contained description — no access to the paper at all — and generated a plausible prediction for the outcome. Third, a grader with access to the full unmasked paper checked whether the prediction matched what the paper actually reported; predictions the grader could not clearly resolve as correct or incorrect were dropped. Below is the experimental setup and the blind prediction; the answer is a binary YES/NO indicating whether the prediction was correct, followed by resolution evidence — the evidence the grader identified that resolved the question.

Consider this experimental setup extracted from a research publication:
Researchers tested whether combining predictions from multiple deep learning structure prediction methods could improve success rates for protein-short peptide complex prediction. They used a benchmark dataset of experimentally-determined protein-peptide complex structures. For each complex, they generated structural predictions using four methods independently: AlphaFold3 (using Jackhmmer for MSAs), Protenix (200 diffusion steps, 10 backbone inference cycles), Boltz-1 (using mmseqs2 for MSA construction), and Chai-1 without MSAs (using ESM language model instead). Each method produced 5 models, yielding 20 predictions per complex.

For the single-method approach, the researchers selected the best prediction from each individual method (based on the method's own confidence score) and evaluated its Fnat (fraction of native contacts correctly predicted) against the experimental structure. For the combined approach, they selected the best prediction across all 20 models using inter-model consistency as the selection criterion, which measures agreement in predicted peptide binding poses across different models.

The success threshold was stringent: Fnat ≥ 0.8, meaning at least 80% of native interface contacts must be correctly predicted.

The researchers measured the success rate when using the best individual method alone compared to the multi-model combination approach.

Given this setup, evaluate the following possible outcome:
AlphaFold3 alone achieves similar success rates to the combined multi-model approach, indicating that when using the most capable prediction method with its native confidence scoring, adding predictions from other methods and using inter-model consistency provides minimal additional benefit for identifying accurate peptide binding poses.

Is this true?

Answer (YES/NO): NO